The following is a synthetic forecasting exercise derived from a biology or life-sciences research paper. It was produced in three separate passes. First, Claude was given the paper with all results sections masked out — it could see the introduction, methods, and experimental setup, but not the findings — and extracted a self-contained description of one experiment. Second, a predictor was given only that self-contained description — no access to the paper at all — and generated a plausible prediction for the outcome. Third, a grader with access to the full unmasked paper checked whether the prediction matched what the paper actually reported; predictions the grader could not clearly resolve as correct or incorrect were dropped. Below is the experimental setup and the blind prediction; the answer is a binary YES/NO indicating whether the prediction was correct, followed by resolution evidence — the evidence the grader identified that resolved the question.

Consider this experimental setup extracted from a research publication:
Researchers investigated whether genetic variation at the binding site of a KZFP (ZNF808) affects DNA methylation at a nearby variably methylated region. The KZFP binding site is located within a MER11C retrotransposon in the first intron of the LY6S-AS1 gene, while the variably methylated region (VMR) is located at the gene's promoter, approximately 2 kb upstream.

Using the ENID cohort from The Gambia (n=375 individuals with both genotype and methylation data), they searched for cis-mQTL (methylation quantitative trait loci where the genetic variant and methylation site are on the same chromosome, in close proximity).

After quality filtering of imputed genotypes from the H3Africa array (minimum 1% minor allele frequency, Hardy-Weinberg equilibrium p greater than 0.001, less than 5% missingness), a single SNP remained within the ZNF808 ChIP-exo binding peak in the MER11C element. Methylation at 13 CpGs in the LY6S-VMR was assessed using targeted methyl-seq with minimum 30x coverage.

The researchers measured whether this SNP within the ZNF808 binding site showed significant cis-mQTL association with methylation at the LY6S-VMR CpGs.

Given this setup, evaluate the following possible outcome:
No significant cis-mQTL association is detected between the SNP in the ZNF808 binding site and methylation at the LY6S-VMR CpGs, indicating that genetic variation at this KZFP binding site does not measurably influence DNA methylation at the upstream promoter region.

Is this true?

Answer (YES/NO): NO